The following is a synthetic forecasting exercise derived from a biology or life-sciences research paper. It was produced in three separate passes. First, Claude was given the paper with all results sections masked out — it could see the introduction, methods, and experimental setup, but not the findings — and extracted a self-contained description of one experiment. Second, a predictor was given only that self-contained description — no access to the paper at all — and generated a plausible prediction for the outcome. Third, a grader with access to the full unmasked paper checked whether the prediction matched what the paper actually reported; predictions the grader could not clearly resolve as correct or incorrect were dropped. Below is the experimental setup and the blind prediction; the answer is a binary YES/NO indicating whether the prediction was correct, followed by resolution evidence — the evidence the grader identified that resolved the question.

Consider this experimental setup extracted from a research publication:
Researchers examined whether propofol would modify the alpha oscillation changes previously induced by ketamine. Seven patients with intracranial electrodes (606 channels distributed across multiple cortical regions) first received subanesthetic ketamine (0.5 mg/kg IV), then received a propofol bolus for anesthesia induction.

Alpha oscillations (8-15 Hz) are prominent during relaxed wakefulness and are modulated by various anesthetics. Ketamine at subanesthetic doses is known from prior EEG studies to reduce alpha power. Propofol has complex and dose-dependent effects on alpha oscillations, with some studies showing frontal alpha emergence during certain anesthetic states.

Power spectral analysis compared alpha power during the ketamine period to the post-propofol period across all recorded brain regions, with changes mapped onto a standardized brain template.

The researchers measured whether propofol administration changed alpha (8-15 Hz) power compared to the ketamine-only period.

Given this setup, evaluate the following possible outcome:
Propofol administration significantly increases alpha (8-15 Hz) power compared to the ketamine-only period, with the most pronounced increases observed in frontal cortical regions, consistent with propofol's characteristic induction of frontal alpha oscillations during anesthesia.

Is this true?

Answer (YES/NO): NO